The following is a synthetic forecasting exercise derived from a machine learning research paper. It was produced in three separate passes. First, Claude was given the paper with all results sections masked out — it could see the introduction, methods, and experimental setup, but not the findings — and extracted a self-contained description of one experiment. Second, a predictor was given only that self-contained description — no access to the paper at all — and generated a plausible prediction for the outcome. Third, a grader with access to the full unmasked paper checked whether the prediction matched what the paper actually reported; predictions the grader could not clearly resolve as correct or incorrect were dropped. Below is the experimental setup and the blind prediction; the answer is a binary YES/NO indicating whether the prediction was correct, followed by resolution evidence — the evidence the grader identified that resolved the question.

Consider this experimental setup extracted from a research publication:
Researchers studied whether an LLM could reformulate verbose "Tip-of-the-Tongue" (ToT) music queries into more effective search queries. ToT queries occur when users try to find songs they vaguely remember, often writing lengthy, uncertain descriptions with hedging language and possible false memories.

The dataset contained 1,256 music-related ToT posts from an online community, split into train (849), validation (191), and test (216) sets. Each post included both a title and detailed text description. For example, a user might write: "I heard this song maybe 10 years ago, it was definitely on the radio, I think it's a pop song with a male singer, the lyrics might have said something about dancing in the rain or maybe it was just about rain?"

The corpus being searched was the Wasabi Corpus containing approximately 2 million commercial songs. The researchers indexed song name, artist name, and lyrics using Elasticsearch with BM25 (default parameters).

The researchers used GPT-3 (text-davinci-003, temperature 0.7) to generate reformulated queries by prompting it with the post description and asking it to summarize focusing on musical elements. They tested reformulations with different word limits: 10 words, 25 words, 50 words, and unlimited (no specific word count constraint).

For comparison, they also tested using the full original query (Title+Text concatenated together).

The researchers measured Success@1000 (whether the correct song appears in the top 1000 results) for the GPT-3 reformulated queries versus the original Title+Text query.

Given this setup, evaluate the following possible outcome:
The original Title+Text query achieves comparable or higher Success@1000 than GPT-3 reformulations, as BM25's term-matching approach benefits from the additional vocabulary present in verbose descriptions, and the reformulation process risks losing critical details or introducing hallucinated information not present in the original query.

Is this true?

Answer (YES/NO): YES